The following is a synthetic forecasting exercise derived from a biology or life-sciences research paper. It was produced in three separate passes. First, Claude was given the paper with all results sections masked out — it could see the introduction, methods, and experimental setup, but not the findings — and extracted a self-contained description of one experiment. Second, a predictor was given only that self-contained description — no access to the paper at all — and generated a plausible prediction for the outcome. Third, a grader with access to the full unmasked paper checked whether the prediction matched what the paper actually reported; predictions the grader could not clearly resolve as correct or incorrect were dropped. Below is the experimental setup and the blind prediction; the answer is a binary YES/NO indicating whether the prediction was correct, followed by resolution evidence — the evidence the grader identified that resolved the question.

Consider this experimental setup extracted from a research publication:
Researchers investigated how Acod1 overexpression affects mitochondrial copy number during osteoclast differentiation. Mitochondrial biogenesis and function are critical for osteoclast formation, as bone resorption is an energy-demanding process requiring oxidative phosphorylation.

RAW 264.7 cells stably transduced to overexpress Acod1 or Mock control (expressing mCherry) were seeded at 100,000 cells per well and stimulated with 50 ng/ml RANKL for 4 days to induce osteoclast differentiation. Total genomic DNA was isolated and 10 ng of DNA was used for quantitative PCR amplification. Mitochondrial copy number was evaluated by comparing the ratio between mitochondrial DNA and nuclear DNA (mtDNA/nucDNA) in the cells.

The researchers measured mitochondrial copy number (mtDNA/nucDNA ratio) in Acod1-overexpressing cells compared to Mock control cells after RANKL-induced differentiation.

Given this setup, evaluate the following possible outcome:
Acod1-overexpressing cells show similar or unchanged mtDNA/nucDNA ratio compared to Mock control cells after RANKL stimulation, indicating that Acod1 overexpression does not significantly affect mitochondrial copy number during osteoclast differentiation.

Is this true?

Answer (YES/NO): NO